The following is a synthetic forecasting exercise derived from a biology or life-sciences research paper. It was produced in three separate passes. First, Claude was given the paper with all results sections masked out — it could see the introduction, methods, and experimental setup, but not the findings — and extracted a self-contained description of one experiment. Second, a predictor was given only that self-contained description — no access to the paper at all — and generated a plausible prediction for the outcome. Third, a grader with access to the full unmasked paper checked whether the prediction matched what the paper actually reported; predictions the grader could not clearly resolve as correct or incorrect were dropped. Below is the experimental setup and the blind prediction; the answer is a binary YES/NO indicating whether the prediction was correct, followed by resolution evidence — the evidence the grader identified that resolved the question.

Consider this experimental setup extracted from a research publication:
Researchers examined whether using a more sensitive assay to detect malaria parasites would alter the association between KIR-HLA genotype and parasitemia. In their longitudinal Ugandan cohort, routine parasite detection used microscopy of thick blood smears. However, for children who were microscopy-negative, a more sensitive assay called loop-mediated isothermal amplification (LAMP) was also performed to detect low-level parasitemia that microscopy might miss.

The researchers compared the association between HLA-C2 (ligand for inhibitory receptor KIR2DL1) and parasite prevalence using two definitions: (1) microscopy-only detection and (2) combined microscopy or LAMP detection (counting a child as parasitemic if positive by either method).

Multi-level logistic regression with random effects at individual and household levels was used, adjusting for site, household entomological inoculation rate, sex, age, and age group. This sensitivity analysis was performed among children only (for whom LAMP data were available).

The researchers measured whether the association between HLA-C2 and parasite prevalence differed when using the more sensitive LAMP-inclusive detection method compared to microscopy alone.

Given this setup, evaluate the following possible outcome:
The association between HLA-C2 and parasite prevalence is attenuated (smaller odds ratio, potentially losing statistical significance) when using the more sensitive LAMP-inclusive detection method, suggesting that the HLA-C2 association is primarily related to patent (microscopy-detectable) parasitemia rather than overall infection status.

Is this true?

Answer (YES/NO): NO